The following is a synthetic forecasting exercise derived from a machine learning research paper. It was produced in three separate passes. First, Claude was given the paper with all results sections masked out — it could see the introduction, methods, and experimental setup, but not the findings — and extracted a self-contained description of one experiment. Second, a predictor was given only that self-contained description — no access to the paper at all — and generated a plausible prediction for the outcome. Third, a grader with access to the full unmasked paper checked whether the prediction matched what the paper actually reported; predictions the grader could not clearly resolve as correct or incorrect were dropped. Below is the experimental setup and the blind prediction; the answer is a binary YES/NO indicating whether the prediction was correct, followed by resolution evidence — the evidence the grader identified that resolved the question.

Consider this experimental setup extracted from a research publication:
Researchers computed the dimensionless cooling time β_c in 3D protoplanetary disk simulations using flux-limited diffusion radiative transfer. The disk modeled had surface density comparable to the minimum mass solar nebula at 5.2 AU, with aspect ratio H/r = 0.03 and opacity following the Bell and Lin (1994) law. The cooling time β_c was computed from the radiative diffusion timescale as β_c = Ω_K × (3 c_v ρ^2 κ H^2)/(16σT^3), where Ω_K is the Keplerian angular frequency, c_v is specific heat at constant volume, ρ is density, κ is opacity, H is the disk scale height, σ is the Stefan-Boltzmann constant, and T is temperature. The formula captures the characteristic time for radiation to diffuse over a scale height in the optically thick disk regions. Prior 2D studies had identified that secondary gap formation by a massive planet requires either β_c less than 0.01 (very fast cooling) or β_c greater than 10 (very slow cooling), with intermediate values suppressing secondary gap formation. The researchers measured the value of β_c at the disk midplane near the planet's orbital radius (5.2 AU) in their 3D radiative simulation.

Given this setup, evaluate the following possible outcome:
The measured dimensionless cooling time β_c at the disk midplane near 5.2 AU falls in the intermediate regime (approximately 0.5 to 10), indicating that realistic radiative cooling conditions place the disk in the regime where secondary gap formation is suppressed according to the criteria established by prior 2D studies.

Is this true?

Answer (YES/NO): NO